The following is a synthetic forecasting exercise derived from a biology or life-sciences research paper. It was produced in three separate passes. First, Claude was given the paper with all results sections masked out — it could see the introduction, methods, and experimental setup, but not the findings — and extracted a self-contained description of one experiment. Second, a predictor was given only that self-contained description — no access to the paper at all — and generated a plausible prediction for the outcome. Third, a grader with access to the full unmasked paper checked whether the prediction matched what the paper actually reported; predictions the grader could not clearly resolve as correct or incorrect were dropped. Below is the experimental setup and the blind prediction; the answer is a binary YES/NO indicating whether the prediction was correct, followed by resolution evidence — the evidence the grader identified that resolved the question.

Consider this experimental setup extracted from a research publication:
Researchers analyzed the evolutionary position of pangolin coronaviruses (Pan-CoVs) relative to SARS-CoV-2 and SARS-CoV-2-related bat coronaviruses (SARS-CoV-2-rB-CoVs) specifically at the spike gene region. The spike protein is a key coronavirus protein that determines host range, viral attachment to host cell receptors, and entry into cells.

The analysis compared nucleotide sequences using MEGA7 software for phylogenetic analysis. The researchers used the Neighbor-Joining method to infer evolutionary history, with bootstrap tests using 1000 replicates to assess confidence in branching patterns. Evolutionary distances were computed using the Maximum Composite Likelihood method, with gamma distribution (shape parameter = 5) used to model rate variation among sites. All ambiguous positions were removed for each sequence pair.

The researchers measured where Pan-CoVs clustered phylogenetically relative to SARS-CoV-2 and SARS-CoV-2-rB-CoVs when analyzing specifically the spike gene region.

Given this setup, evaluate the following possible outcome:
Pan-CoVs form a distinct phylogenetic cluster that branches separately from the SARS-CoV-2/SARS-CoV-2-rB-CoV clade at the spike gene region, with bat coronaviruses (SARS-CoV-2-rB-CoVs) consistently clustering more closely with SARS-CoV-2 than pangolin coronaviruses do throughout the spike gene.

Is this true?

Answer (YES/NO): NO